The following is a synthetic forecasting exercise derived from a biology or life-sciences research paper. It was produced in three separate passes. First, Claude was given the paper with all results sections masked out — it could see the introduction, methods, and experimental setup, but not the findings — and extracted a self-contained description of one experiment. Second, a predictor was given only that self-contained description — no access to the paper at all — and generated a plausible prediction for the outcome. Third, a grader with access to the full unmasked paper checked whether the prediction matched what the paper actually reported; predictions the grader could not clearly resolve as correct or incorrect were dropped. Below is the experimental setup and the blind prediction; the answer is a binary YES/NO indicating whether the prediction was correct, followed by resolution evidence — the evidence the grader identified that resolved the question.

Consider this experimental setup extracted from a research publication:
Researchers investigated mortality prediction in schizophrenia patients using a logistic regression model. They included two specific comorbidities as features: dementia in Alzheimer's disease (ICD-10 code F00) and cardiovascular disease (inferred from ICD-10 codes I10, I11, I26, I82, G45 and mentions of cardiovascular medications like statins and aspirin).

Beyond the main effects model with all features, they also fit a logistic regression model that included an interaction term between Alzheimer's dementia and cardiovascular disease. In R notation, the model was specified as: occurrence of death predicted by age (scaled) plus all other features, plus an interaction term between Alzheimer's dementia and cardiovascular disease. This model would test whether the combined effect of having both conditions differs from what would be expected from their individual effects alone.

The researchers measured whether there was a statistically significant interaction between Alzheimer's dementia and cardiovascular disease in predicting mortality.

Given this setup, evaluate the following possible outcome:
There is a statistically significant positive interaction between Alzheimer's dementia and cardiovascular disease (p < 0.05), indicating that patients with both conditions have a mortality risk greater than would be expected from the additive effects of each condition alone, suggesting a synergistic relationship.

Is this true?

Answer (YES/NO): NO